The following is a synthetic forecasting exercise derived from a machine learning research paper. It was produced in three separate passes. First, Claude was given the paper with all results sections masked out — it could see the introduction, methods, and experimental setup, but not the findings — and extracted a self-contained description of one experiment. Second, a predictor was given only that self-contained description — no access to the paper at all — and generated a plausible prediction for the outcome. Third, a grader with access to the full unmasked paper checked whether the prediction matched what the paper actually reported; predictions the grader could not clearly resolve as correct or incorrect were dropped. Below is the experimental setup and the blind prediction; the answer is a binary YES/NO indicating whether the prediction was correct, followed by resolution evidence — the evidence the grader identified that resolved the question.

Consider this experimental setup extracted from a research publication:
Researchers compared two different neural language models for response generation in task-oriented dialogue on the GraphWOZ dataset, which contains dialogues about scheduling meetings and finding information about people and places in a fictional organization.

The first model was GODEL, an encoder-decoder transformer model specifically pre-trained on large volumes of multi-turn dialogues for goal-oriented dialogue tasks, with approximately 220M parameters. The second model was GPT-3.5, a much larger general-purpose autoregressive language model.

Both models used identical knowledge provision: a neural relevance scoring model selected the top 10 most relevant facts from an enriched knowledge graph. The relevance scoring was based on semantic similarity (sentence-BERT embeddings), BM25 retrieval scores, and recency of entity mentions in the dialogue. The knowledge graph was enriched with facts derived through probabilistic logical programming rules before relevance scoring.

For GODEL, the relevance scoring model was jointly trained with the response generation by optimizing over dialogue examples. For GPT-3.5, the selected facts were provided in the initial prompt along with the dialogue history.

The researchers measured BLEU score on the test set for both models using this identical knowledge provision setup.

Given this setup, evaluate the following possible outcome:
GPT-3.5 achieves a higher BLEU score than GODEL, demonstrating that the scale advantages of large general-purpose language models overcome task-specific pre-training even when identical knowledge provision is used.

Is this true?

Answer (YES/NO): NO